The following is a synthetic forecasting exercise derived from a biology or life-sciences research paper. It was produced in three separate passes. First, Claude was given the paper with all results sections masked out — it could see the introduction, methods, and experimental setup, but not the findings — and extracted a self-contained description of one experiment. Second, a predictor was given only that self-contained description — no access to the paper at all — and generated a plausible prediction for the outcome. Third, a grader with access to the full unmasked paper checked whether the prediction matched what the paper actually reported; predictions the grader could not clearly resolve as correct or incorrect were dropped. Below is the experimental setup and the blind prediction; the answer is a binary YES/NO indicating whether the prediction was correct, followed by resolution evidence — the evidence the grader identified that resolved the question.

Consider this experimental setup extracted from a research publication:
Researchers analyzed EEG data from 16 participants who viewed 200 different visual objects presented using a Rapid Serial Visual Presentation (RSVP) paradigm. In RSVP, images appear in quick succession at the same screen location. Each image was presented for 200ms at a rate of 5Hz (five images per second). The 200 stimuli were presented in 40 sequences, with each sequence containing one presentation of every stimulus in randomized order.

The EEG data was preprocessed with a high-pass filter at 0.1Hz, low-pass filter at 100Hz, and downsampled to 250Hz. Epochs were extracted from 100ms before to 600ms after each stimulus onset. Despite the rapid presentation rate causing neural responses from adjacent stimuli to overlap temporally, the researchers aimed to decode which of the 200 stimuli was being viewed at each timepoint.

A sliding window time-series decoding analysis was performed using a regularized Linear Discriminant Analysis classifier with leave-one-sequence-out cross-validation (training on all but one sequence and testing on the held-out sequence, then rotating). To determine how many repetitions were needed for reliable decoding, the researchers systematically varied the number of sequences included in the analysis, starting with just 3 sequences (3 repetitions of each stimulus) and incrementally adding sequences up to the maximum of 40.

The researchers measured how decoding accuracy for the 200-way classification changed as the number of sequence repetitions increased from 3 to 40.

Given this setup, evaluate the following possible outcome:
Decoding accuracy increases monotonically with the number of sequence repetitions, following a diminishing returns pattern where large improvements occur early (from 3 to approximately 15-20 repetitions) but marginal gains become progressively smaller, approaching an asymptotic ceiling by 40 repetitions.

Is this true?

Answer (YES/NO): YES